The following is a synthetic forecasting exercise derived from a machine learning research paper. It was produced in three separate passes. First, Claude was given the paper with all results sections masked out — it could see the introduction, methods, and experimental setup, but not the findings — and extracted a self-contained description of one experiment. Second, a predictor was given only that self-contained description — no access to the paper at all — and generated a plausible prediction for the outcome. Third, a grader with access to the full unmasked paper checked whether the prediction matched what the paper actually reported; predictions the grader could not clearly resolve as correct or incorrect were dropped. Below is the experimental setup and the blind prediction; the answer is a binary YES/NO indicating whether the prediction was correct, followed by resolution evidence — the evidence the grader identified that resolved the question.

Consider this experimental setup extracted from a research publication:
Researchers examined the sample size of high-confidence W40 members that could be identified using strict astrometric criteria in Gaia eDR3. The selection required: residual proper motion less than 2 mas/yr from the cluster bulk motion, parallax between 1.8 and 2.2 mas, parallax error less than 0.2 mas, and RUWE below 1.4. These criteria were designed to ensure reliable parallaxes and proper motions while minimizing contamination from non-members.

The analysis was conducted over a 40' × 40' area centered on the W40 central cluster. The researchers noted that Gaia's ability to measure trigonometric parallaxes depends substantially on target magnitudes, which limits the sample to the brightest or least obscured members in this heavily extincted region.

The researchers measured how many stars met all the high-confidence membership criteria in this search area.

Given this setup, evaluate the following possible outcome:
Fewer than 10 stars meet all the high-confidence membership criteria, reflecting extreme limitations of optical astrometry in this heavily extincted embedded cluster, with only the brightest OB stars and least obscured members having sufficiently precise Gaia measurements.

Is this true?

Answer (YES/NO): NO